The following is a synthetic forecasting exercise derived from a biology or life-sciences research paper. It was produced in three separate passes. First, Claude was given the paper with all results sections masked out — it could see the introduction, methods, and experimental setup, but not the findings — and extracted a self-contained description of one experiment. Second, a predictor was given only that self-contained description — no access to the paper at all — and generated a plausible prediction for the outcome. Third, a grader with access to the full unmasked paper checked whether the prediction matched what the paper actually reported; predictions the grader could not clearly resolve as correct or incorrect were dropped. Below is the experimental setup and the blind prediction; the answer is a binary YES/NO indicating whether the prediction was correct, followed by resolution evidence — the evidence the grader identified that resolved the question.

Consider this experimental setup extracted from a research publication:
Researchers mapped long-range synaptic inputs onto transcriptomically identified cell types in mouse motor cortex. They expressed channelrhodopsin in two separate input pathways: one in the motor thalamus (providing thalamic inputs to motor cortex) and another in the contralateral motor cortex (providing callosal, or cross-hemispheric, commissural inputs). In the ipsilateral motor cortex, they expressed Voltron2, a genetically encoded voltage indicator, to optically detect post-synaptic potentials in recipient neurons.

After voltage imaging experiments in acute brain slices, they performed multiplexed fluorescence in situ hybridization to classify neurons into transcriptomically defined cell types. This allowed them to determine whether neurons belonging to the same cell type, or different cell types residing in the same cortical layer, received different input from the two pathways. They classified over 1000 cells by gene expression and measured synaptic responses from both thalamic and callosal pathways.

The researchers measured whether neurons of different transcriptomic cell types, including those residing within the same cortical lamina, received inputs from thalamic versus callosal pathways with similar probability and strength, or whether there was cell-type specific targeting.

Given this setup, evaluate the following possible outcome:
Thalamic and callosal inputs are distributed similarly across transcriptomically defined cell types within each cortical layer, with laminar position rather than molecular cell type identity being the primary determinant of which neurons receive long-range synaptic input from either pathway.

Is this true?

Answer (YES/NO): NO